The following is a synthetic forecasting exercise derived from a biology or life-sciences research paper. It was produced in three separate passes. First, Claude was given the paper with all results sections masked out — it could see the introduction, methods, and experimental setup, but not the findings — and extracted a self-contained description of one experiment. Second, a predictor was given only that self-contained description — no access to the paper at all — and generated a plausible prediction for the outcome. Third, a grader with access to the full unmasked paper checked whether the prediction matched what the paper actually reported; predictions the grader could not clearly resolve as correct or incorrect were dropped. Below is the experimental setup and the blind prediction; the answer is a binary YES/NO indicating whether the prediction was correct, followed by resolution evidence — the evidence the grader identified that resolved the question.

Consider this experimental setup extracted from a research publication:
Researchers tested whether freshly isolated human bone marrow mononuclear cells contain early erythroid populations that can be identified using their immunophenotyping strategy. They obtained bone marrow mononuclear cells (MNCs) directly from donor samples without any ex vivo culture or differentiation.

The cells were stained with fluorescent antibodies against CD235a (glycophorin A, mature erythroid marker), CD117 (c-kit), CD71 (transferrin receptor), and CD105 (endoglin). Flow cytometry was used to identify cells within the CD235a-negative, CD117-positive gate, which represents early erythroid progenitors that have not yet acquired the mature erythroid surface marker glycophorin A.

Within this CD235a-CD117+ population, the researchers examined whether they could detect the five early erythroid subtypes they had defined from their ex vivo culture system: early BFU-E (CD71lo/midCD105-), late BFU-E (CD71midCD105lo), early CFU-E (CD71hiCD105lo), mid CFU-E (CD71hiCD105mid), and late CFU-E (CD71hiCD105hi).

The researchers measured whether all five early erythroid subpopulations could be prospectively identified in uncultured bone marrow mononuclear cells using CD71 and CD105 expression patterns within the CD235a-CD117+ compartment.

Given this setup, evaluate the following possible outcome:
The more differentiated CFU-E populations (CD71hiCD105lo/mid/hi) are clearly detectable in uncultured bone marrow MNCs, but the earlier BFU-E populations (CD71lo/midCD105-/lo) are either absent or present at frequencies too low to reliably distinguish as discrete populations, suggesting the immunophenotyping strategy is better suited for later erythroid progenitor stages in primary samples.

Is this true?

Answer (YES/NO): NO